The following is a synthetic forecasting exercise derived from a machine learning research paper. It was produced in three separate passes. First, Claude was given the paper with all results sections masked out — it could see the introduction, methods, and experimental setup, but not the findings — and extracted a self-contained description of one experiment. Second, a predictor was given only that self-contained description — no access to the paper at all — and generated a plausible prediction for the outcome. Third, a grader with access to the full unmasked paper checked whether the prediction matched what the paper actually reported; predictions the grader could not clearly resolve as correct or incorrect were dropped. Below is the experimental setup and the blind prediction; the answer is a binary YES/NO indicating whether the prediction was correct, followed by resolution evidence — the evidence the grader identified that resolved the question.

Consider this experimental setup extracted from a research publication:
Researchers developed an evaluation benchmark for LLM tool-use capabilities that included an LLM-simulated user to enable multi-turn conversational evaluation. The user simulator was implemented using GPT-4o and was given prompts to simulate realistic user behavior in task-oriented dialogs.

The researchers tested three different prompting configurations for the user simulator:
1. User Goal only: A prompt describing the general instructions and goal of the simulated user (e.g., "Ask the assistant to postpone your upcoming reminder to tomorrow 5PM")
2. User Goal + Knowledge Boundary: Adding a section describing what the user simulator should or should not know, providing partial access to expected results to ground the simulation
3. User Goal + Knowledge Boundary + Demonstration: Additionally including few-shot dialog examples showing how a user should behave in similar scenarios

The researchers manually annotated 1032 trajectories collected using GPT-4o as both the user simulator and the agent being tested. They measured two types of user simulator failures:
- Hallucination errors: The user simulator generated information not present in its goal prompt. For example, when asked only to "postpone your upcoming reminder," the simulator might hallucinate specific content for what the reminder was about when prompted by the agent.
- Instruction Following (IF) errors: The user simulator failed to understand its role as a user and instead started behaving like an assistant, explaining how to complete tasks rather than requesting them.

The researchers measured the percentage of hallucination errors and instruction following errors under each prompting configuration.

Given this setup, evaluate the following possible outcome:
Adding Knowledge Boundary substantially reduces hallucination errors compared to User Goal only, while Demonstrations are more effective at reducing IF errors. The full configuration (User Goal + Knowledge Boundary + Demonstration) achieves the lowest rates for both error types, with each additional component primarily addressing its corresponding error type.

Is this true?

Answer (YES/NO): YES